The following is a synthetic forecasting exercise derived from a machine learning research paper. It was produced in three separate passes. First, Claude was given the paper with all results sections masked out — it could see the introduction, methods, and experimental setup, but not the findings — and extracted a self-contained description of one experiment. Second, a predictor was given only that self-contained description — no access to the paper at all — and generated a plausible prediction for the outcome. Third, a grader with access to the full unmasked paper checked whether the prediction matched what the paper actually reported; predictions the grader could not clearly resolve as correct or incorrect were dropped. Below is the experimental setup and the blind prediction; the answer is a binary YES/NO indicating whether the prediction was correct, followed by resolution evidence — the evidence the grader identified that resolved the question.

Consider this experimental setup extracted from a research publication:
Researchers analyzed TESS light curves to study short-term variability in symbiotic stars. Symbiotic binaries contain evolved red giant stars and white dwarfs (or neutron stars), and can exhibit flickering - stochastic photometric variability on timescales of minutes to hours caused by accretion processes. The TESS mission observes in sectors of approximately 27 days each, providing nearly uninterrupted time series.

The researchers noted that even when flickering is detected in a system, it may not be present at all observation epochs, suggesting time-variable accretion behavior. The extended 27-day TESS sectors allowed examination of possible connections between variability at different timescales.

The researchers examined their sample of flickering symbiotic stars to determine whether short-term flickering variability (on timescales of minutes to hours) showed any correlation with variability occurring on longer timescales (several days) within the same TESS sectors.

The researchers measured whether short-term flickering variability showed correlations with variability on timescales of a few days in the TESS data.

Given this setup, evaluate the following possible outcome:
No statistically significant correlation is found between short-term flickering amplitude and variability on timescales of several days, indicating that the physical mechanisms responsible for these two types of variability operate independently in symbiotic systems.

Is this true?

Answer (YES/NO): NO